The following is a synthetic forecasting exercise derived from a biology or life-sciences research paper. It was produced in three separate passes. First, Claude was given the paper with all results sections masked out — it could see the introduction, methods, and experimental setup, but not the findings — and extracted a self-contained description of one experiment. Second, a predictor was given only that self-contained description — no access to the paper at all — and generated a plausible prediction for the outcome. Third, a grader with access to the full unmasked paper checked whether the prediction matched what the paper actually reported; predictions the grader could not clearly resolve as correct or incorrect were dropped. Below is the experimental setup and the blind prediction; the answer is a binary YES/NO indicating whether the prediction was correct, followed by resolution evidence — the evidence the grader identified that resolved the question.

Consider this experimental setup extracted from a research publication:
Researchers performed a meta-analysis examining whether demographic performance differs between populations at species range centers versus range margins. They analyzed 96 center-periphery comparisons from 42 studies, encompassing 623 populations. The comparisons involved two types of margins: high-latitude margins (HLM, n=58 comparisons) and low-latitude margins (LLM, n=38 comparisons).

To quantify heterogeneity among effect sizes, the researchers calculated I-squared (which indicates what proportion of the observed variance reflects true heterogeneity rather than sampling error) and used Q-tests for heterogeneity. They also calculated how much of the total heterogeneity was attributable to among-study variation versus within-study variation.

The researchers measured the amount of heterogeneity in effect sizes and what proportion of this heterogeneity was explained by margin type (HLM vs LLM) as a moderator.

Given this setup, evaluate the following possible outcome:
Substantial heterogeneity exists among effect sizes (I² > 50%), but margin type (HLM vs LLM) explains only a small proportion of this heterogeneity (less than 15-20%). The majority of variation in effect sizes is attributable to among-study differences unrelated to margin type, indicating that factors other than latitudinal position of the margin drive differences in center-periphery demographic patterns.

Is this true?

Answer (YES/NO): YES